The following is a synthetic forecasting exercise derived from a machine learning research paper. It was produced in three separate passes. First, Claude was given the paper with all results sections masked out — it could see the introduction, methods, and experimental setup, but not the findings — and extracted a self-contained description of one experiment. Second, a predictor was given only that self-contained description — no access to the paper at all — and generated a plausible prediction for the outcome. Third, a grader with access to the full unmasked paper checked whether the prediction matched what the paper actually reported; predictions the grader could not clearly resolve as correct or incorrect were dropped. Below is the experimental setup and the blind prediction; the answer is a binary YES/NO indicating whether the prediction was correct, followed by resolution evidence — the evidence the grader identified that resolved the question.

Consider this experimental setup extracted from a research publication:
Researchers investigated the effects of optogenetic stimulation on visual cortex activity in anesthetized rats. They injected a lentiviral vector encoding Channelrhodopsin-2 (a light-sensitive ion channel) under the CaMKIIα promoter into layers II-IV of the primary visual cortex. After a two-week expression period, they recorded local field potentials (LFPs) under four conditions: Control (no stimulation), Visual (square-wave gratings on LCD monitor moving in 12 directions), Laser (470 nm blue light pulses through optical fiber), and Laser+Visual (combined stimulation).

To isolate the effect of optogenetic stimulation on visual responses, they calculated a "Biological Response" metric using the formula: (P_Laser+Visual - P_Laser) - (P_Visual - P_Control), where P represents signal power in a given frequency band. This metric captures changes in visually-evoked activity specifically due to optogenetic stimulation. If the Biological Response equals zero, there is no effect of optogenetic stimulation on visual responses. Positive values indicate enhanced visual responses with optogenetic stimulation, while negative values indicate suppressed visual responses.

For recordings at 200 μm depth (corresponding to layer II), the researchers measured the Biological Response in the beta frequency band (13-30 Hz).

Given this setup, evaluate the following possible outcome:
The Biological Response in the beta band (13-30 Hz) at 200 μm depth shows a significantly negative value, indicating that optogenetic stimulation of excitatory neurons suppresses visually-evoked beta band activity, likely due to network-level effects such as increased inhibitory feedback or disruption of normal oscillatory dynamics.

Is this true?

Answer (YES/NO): YES